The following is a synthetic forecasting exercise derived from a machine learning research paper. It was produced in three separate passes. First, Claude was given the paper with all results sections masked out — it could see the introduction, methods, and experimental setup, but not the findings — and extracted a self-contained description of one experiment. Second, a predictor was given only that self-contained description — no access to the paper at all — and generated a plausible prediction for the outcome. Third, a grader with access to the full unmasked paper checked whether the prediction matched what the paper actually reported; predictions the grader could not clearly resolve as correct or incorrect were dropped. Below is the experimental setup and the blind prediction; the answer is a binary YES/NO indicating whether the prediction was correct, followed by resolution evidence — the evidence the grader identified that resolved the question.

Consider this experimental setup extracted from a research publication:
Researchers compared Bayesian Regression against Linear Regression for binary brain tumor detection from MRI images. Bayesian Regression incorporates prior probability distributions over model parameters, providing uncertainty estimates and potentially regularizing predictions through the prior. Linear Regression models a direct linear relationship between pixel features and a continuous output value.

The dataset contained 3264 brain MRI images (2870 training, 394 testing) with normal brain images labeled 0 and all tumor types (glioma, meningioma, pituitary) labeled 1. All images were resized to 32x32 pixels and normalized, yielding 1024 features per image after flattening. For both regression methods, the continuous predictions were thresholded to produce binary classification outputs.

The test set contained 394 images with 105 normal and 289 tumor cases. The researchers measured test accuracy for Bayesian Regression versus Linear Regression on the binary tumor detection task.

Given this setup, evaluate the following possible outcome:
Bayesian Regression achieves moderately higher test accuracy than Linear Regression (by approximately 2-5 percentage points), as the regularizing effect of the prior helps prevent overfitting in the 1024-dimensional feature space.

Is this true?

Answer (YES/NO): NO